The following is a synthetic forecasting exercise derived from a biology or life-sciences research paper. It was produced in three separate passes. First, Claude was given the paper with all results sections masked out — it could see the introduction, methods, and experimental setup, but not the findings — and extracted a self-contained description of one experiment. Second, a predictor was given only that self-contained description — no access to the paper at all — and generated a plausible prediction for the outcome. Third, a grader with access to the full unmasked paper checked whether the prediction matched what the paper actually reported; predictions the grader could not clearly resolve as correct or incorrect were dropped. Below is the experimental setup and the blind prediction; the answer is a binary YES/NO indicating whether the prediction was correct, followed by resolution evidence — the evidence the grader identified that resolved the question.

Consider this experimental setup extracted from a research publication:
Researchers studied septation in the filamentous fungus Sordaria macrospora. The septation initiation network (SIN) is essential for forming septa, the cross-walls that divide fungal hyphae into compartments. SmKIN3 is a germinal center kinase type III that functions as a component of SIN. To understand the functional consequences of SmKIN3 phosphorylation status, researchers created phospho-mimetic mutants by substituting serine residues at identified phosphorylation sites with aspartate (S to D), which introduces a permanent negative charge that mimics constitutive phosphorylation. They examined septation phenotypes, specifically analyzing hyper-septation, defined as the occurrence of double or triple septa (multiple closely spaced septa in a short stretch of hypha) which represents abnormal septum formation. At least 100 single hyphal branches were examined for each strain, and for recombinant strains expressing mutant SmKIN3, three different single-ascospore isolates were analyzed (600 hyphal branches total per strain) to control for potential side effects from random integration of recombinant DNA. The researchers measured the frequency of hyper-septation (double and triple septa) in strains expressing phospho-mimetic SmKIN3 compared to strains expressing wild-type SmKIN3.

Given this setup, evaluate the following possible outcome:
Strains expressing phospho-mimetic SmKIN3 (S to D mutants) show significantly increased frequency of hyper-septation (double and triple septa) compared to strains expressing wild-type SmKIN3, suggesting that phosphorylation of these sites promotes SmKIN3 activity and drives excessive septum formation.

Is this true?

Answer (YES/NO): NO